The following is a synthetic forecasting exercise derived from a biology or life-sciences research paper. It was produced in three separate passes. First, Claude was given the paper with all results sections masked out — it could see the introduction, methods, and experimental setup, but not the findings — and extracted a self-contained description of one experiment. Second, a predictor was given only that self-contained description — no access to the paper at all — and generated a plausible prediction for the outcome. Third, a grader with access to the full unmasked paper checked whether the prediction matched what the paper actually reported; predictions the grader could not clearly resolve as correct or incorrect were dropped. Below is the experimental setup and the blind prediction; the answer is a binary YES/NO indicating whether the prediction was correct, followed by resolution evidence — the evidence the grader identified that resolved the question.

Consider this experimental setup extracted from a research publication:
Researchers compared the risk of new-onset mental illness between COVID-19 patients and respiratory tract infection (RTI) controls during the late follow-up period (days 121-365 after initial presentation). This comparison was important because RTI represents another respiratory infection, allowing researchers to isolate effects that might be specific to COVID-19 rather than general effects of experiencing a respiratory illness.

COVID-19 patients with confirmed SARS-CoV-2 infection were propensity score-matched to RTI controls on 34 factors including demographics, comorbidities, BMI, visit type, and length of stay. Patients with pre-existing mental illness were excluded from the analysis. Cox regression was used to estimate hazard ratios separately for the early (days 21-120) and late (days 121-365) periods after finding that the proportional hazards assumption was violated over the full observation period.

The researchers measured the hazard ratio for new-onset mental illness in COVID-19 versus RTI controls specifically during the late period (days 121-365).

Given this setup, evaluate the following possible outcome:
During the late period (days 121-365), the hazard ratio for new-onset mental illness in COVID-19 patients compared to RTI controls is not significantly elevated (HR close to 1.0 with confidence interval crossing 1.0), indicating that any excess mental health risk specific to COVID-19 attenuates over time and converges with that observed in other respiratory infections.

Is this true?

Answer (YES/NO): YES